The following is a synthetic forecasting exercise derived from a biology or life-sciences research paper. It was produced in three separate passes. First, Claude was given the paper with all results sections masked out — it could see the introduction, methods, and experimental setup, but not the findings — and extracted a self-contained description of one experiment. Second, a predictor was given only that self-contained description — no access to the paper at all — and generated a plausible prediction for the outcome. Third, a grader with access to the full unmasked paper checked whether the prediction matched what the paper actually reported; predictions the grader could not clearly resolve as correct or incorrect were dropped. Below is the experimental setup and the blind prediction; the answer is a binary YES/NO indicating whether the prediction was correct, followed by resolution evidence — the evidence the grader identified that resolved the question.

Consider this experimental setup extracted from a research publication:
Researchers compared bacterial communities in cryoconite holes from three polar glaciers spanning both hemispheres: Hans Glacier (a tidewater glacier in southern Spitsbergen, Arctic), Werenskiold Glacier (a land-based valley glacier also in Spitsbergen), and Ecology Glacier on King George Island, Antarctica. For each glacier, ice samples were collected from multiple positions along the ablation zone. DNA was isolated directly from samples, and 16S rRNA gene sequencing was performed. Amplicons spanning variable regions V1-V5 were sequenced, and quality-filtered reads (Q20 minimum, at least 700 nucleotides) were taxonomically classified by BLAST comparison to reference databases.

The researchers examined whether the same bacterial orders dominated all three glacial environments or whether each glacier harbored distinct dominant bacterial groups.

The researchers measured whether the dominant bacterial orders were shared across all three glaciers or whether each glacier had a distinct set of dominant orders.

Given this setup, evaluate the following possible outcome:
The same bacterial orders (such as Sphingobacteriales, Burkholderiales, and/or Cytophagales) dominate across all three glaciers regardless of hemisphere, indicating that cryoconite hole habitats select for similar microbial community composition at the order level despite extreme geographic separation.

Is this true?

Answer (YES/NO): YES